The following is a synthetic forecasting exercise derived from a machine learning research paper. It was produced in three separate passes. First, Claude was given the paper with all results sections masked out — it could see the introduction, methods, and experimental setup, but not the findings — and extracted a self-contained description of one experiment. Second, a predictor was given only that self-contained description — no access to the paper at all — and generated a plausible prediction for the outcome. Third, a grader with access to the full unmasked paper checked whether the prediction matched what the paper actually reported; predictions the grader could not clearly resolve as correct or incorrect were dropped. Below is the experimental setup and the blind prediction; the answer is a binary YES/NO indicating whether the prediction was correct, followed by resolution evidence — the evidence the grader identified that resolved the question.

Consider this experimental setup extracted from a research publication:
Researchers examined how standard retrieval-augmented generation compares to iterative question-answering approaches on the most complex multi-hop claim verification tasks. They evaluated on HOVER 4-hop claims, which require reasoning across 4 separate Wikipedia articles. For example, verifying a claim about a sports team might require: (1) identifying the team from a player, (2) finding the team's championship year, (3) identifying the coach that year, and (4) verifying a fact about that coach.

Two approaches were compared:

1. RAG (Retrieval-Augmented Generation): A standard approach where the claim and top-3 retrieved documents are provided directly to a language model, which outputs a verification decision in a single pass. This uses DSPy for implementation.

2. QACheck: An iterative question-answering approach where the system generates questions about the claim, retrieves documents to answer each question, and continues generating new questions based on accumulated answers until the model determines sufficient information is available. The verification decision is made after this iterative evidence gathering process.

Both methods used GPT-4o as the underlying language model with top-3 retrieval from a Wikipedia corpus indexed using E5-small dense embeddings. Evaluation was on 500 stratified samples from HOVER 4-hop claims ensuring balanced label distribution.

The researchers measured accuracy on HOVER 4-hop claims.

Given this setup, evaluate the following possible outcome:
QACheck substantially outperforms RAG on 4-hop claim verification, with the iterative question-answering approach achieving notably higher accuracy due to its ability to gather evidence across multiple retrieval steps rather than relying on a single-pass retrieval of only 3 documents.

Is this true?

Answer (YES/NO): NO